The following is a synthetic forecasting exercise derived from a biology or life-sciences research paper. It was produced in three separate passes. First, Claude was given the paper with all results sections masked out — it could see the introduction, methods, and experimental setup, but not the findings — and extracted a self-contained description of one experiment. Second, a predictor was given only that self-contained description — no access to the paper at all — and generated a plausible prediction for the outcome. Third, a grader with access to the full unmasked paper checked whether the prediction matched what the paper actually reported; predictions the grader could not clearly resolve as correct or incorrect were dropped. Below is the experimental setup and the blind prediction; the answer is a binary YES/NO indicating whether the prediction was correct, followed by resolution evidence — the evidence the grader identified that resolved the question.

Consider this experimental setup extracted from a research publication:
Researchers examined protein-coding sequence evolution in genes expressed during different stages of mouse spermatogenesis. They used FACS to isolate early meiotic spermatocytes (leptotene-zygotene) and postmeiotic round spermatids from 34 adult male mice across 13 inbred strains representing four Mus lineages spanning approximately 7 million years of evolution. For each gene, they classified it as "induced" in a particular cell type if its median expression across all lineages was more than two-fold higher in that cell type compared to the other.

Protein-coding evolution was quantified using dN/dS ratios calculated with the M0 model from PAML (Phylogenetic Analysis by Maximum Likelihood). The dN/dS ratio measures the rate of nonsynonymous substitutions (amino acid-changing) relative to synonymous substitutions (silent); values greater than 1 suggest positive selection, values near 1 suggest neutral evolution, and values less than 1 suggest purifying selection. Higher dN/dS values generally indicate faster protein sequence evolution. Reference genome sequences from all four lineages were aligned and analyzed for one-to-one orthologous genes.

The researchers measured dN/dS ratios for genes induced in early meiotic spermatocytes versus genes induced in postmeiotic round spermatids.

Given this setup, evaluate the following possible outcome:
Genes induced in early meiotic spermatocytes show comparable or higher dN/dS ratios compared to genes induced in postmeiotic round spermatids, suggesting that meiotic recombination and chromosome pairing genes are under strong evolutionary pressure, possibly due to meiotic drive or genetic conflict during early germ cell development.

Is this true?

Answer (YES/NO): NO